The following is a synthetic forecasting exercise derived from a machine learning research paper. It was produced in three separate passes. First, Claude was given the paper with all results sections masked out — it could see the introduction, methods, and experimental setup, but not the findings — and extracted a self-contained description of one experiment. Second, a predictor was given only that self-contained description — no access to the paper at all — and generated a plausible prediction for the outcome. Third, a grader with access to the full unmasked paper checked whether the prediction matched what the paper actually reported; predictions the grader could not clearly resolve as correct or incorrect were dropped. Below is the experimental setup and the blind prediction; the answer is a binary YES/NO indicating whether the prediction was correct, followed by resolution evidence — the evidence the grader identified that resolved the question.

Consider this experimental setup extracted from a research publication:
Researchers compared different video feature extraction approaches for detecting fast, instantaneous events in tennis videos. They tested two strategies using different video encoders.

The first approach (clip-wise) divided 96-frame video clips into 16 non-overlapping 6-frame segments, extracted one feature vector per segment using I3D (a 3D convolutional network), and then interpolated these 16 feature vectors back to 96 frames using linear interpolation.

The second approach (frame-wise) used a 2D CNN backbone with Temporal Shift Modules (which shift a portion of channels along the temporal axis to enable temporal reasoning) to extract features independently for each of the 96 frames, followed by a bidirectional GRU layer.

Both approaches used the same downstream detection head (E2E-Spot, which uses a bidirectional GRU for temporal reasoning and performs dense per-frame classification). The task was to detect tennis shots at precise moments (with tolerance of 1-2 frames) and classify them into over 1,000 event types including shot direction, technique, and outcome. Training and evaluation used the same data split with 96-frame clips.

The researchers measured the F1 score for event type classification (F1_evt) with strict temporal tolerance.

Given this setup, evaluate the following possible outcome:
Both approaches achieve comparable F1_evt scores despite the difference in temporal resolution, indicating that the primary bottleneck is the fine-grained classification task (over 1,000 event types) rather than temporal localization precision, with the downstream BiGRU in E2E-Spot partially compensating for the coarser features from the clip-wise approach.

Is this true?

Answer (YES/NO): NO